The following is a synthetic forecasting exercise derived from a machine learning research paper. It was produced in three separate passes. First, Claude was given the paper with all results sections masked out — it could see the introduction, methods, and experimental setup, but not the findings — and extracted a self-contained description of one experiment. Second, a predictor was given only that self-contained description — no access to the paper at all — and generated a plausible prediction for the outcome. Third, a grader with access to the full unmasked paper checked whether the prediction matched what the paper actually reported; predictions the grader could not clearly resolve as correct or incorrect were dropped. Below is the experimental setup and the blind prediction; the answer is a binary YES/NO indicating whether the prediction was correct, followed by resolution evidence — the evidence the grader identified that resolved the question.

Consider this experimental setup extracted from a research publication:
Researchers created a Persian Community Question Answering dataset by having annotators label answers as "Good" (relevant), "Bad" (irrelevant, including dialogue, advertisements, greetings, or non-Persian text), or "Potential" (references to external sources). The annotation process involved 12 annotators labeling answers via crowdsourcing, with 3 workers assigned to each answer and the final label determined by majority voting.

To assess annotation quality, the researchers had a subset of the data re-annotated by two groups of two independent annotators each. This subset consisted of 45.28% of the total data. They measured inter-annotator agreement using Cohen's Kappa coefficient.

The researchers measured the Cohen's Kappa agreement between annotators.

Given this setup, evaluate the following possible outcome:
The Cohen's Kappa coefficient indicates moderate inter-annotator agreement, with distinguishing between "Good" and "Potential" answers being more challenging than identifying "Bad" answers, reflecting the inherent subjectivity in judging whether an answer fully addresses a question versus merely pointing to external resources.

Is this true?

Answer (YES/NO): NO